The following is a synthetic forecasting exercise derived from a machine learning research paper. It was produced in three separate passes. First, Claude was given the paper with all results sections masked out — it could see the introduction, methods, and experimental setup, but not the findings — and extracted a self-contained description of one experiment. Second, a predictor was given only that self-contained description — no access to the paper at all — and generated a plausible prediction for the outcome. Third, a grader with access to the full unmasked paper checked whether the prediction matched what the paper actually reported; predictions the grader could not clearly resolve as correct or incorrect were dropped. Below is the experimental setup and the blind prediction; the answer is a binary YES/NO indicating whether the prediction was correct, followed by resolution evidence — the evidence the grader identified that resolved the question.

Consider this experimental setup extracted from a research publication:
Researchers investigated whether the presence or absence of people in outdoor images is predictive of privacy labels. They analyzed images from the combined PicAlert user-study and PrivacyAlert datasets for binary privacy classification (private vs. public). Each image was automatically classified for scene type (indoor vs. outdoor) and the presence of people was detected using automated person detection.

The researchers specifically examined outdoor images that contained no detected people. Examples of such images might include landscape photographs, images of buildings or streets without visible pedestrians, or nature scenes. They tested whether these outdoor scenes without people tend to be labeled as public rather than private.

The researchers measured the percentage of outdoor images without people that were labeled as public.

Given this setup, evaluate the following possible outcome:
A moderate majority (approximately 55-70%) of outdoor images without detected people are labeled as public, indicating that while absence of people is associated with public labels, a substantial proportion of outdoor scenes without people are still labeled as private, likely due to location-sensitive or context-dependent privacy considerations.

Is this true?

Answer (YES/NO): NO